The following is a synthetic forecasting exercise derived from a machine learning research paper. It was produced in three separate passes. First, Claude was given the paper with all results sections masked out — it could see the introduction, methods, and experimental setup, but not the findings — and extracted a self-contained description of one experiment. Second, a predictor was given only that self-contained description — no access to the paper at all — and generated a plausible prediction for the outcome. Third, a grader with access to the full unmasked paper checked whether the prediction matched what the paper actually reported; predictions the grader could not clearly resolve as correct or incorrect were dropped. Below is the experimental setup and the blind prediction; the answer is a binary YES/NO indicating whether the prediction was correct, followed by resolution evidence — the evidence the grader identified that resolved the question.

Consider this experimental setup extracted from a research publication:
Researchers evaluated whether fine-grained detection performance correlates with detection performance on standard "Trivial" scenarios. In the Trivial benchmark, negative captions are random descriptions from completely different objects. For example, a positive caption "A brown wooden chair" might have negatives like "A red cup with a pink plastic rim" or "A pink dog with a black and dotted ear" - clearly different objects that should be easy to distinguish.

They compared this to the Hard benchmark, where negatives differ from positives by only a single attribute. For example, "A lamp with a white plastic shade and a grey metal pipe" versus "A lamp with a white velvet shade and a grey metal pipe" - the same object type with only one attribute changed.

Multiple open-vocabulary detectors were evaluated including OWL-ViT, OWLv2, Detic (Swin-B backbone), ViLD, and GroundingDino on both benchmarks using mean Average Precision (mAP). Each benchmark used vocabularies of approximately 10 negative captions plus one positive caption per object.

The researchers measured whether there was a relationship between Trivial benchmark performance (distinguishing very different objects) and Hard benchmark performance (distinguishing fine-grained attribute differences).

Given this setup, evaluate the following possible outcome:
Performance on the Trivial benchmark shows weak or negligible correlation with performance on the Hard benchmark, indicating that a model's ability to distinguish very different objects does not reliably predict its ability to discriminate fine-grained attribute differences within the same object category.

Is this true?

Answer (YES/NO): YES